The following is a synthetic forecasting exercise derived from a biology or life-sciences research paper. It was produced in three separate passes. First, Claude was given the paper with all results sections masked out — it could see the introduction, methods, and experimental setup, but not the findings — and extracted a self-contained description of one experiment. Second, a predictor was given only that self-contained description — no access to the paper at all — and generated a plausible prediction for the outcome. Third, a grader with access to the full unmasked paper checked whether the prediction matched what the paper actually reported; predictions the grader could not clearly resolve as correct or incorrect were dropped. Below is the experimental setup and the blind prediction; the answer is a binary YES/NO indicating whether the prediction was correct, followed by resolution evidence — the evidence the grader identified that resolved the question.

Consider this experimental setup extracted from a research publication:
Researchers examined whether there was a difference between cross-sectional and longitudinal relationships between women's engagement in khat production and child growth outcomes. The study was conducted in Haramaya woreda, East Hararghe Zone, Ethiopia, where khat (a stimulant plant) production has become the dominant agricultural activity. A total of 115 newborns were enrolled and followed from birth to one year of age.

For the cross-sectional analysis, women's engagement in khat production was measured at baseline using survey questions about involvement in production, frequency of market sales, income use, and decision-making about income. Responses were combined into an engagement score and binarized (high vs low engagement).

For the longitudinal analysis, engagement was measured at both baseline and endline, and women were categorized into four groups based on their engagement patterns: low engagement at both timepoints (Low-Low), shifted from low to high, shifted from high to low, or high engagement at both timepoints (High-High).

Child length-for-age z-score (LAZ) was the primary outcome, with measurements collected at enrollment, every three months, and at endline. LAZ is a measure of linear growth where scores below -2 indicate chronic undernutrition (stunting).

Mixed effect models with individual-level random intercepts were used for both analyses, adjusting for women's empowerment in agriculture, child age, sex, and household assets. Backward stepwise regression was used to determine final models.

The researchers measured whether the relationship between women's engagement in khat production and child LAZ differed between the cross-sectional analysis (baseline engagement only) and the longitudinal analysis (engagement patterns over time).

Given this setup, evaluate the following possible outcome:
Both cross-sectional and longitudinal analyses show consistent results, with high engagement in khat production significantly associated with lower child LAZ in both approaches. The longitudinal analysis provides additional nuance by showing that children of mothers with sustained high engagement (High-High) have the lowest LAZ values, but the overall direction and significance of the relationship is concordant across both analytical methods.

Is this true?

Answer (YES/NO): NO